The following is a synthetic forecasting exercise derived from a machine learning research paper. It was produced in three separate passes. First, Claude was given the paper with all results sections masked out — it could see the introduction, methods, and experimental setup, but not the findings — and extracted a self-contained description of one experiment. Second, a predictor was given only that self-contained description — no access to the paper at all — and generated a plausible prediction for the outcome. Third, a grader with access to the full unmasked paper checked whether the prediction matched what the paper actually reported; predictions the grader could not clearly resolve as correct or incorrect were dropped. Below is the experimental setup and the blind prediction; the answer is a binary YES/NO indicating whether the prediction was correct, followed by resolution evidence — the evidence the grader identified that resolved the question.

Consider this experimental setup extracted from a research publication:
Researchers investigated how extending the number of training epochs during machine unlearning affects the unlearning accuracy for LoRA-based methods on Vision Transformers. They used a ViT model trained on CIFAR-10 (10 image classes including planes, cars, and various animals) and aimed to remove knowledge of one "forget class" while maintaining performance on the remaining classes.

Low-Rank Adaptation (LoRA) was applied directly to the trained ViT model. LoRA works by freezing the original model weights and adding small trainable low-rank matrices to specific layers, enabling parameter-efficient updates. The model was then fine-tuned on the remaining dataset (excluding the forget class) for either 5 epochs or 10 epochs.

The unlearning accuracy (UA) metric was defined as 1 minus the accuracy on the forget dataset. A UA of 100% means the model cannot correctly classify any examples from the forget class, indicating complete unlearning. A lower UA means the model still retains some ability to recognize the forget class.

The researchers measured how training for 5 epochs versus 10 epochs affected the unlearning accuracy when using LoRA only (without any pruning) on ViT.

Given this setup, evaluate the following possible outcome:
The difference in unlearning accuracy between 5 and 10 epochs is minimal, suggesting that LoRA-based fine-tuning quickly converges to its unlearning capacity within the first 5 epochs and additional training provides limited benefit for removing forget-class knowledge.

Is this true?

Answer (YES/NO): NO